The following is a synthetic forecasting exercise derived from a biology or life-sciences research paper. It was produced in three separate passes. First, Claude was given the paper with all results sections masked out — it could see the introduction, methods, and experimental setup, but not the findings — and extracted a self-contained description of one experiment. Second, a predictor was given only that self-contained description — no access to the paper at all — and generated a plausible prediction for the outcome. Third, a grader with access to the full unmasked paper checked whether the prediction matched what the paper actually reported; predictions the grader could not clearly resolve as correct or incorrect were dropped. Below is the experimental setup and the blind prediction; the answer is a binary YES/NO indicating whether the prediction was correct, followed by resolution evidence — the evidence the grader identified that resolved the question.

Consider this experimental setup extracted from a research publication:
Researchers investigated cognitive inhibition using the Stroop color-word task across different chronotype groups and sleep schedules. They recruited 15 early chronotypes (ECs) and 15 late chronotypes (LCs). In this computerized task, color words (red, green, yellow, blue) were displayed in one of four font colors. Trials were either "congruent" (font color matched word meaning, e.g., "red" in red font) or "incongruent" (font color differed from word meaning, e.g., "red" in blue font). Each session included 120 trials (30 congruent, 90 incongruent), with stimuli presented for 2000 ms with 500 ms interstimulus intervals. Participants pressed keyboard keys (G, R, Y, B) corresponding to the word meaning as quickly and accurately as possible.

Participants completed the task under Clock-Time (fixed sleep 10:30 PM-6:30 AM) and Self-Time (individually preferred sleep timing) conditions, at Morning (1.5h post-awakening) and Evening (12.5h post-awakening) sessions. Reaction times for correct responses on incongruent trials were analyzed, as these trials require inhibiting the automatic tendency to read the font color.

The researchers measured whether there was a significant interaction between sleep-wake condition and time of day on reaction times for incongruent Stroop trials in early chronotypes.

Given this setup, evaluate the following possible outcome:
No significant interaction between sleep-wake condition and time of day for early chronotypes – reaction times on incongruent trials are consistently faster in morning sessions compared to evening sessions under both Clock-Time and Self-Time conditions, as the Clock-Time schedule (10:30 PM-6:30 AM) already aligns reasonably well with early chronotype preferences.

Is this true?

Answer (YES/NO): NO